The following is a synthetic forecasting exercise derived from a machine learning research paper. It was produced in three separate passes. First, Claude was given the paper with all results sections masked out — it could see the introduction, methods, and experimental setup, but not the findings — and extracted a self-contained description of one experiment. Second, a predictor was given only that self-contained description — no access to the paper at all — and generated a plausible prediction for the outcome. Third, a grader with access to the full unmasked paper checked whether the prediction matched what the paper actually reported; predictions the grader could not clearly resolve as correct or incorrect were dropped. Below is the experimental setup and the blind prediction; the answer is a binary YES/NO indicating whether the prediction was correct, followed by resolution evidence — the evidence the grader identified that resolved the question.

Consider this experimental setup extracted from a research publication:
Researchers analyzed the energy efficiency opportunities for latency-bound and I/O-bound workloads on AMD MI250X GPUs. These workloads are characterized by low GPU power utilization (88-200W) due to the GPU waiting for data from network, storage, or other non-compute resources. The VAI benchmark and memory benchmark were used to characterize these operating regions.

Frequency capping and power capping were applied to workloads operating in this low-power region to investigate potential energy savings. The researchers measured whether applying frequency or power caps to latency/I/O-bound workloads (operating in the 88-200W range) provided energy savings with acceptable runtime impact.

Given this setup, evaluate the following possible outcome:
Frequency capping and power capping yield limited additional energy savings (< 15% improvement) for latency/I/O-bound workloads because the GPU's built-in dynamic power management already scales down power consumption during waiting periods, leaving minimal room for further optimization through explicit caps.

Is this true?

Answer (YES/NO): NO